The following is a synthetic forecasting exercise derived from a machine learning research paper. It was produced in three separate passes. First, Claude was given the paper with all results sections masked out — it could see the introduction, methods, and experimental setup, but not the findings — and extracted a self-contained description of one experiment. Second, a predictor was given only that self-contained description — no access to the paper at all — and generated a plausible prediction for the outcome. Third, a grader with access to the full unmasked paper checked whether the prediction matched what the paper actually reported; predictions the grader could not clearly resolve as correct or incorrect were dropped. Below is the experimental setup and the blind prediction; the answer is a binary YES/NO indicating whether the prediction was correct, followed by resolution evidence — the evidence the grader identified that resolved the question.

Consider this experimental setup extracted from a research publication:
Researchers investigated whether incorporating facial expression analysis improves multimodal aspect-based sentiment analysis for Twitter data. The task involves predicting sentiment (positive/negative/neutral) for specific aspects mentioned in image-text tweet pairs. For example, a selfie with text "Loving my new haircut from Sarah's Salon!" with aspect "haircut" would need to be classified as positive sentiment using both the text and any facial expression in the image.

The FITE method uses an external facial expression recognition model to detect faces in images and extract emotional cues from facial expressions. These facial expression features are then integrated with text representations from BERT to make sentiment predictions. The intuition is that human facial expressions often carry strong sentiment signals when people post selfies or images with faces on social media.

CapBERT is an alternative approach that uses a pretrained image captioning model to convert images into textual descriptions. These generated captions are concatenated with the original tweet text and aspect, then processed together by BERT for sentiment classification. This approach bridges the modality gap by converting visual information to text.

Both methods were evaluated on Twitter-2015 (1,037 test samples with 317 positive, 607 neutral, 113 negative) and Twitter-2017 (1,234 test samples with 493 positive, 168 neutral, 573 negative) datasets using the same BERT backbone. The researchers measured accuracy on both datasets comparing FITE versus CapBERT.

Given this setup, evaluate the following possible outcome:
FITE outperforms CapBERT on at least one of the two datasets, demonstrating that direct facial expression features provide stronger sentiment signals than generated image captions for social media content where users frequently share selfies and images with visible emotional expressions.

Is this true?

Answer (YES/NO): YES